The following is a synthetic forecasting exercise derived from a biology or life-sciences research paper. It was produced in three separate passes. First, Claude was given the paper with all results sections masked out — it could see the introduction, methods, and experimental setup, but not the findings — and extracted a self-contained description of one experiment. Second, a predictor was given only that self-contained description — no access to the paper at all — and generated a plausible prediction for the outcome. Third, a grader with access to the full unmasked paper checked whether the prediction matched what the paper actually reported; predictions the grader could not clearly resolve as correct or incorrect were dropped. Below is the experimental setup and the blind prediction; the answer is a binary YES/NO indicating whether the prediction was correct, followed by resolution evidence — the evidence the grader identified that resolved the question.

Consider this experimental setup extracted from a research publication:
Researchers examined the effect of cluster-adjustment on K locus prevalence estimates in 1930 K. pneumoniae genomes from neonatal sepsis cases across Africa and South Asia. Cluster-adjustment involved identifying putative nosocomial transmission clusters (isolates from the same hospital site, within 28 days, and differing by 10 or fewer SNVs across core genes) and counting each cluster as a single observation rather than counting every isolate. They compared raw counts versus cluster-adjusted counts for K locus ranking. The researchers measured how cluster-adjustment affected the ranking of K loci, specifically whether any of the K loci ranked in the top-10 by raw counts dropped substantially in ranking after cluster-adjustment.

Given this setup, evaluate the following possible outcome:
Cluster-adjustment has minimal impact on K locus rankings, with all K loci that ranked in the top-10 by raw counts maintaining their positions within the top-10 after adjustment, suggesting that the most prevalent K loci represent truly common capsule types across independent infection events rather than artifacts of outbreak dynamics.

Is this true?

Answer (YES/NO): NO